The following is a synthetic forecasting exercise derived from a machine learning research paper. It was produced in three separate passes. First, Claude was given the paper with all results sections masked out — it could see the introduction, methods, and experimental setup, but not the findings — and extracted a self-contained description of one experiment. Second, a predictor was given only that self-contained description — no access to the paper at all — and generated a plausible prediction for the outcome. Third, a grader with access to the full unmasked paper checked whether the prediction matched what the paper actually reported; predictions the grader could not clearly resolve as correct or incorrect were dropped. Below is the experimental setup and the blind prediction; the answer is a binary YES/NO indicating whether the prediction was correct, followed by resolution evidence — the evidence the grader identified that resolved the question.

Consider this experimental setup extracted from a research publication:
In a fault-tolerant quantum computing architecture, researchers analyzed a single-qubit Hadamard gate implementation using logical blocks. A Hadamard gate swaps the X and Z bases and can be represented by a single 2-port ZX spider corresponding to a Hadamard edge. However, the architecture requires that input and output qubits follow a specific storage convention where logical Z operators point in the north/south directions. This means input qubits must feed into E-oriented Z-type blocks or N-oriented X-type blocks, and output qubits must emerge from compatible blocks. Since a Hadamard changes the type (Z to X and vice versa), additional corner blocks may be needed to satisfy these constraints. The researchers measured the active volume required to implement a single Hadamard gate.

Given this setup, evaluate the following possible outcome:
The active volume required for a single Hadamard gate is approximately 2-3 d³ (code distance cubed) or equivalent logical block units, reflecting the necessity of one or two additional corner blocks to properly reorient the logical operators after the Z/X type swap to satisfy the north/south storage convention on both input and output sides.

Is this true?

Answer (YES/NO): YES